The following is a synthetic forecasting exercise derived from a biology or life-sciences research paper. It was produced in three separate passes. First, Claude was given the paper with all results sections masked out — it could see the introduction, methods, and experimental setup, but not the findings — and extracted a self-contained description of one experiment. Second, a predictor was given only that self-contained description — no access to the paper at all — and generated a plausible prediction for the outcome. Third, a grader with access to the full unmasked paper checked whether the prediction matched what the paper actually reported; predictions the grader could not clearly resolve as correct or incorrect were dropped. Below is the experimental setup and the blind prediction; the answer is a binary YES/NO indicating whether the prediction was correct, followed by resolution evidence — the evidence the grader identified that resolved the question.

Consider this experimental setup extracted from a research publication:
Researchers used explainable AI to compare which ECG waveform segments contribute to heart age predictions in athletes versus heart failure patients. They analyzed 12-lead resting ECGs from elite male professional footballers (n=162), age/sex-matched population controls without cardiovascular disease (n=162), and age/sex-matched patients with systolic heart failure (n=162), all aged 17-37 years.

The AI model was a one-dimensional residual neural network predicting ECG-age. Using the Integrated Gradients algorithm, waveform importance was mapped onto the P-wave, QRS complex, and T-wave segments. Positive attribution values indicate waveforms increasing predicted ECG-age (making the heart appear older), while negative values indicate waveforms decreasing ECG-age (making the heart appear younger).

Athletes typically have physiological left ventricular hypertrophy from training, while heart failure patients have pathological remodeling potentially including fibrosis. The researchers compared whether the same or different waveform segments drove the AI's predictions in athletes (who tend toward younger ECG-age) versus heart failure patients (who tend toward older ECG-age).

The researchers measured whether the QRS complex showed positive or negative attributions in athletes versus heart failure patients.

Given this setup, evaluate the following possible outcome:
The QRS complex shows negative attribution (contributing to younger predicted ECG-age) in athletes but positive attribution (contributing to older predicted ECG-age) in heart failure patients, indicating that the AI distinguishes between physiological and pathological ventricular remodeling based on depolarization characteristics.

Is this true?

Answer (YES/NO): NO